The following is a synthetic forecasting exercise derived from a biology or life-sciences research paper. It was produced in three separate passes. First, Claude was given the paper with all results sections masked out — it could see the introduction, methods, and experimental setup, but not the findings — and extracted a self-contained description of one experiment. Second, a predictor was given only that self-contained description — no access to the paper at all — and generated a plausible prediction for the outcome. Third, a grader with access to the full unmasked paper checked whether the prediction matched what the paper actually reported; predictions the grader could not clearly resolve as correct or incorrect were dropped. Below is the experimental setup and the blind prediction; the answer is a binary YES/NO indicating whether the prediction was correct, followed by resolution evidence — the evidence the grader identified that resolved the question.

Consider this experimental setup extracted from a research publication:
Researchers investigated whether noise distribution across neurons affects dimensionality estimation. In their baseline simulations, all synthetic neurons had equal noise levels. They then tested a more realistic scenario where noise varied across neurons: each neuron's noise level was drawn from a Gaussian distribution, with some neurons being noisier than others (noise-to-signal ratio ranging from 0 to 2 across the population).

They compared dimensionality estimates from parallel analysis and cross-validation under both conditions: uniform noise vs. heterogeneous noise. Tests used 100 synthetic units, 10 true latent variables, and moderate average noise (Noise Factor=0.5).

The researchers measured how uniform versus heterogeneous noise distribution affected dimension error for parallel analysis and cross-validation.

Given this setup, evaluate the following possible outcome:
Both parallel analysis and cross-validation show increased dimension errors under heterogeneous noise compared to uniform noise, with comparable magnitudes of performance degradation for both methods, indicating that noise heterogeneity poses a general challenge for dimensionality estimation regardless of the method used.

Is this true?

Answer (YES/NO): NO